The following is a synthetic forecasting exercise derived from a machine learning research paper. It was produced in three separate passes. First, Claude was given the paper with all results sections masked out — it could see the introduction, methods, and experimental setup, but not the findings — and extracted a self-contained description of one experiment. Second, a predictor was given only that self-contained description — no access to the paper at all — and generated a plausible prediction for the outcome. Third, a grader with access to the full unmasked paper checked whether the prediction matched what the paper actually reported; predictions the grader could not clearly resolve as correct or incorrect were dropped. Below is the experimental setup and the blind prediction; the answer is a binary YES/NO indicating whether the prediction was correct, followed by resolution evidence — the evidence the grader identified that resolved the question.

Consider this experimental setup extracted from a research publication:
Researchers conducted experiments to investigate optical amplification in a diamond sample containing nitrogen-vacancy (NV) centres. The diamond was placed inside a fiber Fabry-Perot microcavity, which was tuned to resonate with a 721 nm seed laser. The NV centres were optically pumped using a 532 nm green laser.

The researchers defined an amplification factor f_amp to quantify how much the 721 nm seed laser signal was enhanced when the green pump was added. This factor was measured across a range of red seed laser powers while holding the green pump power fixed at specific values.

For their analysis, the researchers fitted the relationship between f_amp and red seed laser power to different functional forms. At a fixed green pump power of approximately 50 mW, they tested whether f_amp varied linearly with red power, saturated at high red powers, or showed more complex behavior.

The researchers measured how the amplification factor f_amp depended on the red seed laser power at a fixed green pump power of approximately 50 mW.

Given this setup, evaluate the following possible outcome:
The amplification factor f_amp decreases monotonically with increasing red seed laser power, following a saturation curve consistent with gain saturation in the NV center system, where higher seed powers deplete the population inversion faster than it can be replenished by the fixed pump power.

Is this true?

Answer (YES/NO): NO